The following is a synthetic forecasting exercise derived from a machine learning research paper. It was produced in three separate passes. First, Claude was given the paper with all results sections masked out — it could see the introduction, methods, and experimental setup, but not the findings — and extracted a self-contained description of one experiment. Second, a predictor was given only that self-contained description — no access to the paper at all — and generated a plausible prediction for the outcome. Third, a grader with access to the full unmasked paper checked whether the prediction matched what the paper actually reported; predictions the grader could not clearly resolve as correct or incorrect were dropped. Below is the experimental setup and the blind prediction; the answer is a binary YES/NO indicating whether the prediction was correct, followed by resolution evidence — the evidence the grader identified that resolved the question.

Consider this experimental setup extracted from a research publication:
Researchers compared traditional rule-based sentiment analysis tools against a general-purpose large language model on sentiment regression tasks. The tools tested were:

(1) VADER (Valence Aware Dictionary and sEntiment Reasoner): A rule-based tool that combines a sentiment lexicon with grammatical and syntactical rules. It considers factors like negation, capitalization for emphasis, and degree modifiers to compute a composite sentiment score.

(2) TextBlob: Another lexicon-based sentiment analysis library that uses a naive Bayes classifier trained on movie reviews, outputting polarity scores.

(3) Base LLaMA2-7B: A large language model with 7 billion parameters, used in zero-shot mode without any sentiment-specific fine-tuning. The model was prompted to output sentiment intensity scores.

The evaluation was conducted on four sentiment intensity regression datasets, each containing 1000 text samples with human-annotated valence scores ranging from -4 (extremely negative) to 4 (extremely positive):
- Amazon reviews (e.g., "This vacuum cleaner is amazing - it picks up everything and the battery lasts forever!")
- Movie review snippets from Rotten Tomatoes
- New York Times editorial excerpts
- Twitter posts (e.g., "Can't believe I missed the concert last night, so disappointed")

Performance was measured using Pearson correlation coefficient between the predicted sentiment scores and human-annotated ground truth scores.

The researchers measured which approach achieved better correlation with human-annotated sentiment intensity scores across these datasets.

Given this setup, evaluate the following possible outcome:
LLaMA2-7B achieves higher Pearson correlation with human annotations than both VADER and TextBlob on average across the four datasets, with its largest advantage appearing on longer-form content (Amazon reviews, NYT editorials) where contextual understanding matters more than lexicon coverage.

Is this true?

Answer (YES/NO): NO